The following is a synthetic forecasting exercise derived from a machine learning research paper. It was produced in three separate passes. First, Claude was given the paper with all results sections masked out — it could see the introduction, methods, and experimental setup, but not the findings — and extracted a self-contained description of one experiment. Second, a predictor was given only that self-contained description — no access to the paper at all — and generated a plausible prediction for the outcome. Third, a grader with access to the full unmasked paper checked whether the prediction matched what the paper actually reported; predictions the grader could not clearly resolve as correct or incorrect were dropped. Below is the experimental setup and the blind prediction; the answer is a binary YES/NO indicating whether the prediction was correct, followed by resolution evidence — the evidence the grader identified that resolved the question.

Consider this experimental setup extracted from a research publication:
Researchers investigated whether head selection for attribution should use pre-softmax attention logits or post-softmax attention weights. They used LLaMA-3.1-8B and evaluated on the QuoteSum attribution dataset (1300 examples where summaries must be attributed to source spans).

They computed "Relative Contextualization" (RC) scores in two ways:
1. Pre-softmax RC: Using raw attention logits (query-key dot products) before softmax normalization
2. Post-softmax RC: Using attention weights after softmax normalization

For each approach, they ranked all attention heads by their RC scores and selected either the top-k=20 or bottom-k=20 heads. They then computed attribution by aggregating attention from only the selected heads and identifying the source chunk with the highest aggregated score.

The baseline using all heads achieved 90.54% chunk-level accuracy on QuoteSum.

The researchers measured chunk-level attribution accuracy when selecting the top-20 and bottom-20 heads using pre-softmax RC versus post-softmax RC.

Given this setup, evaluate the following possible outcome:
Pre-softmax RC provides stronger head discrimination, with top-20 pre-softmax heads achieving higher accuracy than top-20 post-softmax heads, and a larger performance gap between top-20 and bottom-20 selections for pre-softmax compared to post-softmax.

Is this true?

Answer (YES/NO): YES